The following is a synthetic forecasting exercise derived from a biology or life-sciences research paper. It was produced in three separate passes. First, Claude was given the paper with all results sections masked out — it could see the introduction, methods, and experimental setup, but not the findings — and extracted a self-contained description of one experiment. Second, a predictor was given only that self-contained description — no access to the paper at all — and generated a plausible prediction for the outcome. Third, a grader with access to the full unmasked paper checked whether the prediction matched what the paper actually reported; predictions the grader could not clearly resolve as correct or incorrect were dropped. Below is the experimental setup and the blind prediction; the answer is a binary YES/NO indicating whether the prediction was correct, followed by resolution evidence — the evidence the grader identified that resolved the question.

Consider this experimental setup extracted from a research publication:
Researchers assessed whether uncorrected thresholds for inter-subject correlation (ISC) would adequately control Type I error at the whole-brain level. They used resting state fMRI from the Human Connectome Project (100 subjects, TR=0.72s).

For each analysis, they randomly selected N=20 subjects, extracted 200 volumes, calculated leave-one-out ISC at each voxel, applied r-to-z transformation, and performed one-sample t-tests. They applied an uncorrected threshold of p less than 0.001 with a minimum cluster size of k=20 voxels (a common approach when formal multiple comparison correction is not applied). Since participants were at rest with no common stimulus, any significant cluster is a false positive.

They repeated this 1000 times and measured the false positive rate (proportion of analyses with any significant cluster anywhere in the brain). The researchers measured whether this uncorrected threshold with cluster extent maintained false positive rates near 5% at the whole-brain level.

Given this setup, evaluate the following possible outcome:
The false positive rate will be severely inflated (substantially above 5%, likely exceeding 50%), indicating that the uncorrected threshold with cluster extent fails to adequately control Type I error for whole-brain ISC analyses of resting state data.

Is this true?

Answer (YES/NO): NO